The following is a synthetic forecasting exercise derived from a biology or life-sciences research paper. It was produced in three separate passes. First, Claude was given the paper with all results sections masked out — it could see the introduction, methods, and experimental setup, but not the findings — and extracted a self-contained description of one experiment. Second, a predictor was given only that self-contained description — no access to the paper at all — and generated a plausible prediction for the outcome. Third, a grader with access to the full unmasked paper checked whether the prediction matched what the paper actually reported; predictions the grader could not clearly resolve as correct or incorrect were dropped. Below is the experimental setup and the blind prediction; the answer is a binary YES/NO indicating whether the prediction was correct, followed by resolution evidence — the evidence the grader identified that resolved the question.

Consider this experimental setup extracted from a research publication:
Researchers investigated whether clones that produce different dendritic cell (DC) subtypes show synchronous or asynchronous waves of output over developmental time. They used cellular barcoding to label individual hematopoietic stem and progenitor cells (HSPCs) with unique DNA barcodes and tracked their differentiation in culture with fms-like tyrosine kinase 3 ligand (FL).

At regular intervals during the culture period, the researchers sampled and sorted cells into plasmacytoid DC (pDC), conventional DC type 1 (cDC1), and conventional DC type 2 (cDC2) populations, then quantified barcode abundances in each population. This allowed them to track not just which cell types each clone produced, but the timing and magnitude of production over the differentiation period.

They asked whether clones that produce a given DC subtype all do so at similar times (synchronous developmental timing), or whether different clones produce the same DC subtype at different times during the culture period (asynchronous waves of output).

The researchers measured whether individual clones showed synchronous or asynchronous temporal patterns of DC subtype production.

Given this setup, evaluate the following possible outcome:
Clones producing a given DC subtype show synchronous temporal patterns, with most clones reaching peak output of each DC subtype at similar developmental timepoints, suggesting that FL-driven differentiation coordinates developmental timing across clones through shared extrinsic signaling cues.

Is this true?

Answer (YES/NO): NO